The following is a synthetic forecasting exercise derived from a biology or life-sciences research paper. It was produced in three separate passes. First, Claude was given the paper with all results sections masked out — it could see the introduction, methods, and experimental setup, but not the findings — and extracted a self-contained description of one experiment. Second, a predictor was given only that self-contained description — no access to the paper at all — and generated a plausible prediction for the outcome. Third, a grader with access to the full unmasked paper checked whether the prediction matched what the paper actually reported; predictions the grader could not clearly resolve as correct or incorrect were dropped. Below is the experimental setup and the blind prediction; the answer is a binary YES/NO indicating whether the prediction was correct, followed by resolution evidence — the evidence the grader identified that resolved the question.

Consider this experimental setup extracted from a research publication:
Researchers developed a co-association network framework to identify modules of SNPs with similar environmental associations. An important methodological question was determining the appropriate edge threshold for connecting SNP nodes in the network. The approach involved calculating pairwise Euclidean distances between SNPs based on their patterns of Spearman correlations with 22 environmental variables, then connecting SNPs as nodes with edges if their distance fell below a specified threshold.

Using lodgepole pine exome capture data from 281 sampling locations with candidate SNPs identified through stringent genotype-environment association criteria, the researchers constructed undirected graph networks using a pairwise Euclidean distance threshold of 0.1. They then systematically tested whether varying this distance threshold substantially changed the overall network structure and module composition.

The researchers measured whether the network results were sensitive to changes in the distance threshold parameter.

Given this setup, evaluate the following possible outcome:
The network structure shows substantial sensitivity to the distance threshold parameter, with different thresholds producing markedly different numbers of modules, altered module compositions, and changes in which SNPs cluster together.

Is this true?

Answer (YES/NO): NO